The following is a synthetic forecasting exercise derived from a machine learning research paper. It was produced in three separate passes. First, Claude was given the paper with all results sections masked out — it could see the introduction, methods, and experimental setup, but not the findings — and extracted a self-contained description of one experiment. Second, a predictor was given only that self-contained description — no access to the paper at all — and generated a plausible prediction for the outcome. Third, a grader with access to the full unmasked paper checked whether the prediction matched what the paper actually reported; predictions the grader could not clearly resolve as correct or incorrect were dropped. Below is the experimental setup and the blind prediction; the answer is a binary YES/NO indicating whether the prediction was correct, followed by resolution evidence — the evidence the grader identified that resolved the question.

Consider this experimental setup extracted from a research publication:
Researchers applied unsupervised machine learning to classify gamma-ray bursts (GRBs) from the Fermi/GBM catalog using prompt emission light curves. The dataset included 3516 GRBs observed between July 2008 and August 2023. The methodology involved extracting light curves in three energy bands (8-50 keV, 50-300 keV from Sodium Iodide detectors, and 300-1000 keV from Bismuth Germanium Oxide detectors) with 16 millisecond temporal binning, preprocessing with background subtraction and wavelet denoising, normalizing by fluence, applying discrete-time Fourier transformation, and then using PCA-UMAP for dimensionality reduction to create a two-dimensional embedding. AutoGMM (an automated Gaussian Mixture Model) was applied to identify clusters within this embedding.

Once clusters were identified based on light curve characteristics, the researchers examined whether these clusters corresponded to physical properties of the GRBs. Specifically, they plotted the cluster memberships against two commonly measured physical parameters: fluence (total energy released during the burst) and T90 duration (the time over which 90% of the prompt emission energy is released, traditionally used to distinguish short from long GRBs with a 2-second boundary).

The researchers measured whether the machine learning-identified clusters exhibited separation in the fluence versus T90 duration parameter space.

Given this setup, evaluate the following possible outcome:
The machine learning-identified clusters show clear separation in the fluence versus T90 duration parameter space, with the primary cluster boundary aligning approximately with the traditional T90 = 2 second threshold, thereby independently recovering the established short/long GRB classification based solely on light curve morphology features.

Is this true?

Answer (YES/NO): NO